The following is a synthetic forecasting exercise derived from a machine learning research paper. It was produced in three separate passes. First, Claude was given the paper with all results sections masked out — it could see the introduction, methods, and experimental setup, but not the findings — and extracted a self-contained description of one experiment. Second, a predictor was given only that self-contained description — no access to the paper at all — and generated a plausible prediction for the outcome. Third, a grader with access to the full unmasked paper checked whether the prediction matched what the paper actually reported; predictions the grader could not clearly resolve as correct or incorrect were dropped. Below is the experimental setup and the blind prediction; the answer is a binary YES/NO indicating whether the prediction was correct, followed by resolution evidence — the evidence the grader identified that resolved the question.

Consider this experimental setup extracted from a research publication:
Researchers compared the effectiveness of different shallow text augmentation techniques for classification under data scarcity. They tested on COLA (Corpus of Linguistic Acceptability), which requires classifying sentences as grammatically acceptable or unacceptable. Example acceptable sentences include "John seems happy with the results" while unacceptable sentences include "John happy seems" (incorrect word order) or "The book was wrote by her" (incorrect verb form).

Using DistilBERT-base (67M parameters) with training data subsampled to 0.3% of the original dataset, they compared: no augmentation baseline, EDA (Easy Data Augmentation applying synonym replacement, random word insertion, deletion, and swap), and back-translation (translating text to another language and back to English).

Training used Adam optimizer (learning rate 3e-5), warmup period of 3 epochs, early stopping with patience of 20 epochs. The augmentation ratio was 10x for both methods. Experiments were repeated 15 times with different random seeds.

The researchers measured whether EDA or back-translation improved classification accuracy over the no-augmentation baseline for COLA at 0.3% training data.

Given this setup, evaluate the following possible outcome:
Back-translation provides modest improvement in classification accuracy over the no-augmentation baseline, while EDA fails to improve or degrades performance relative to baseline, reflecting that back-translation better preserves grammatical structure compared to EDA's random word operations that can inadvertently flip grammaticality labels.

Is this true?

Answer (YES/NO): NO